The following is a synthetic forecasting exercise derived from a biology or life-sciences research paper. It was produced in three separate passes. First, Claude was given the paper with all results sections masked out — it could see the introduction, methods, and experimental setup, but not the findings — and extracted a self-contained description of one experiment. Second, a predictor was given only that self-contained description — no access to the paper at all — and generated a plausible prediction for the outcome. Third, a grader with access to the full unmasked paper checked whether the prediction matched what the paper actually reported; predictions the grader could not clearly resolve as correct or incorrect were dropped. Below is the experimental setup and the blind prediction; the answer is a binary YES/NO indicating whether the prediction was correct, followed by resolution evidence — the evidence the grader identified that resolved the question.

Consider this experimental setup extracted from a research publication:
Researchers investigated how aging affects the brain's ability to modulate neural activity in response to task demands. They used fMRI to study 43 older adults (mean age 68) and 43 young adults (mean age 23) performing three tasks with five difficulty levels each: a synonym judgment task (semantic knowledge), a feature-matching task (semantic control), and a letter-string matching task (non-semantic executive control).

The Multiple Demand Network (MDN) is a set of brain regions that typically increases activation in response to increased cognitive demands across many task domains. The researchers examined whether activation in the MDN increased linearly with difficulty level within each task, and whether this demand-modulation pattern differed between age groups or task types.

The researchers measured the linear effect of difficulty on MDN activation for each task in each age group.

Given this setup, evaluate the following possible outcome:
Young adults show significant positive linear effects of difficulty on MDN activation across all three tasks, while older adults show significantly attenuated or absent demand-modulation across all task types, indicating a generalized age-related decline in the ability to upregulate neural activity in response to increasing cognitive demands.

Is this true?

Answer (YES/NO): NO